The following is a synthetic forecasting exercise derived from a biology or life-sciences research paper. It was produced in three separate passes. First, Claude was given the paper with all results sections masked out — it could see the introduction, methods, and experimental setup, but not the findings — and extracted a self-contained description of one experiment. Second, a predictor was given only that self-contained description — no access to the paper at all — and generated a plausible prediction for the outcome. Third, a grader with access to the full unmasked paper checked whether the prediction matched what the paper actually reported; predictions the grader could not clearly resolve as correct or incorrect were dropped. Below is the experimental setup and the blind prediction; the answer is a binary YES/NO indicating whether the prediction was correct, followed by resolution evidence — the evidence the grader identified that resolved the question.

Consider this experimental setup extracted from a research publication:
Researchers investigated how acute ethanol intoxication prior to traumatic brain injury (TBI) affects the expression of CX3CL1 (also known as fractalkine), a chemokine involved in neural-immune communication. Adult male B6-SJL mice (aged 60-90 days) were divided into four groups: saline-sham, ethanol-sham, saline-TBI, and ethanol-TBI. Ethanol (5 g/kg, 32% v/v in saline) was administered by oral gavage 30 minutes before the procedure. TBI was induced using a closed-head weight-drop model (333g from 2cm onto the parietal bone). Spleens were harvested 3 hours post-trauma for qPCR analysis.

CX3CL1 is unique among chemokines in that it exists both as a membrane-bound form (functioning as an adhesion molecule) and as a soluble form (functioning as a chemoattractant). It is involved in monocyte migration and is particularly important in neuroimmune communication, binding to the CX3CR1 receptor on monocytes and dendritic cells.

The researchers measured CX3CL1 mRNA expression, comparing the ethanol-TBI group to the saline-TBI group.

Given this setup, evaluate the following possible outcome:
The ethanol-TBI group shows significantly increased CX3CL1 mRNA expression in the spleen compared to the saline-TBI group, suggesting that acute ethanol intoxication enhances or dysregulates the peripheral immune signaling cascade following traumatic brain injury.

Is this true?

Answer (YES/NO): YES